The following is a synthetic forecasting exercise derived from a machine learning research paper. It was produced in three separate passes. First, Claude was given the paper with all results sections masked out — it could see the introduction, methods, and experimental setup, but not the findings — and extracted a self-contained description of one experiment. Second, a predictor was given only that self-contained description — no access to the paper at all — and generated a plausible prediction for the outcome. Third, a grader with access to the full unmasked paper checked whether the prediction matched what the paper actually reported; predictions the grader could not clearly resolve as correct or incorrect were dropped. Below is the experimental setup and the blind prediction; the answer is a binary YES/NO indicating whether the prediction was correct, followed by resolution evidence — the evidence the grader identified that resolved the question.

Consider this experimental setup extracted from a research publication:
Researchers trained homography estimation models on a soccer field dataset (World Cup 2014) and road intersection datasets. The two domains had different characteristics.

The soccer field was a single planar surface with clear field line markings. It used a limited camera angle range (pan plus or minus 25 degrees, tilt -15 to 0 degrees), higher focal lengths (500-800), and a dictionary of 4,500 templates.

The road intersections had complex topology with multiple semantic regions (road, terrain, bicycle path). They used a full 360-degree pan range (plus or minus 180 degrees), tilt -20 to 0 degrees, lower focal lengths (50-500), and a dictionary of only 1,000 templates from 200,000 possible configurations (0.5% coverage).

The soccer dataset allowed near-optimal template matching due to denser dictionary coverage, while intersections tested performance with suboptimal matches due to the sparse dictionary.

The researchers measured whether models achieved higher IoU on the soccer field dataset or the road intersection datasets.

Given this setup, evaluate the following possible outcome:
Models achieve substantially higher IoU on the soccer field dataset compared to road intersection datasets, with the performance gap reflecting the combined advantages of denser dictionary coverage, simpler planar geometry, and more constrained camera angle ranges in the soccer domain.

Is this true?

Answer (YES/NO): NO